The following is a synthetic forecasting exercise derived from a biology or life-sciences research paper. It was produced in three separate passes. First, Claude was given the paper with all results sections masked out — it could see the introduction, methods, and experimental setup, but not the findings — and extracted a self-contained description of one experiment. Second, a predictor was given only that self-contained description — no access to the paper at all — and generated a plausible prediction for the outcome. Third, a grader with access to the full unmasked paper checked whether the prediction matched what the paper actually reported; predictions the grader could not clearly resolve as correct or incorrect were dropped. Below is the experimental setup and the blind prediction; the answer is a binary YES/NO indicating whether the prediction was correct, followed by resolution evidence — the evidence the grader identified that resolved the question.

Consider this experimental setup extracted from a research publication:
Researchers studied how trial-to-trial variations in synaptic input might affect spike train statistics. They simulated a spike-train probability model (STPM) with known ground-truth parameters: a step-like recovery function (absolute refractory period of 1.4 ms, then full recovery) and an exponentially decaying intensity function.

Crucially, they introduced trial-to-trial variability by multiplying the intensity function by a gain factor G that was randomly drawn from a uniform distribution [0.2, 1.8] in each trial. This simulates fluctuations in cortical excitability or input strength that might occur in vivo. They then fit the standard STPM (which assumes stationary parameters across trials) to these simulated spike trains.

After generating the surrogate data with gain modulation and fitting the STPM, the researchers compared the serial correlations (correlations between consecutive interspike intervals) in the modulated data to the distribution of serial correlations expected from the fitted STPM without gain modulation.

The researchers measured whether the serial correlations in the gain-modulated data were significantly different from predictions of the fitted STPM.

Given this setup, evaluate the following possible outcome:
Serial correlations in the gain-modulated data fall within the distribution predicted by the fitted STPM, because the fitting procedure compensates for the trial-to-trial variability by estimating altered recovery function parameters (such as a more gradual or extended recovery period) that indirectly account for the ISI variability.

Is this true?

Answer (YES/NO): NO